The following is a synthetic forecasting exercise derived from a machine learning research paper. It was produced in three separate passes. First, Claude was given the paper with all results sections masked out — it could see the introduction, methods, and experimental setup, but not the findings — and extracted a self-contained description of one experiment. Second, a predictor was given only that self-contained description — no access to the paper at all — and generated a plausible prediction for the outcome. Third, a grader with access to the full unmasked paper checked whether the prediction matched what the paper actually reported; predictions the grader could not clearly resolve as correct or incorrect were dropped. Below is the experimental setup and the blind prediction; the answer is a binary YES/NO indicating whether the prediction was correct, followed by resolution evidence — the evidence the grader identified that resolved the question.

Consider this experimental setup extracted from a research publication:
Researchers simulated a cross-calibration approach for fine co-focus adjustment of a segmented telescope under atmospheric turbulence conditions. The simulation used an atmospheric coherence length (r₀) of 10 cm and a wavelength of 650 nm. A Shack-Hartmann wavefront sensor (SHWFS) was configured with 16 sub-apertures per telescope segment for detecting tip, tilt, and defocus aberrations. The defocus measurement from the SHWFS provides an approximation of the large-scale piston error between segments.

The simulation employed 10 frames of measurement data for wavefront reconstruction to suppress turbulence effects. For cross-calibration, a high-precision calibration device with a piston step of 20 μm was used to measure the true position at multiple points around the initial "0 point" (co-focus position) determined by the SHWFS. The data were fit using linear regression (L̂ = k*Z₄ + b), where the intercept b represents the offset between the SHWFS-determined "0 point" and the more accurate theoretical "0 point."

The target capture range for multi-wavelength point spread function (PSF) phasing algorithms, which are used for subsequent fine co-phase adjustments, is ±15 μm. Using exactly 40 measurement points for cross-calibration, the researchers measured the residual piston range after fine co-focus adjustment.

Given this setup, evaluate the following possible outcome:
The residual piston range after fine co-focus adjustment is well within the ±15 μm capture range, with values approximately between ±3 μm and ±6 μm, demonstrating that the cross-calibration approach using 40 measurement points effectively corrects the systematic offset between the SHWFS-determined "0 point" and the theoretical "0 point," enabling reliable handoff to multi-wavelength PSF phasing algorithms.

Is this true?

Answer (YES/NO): NO